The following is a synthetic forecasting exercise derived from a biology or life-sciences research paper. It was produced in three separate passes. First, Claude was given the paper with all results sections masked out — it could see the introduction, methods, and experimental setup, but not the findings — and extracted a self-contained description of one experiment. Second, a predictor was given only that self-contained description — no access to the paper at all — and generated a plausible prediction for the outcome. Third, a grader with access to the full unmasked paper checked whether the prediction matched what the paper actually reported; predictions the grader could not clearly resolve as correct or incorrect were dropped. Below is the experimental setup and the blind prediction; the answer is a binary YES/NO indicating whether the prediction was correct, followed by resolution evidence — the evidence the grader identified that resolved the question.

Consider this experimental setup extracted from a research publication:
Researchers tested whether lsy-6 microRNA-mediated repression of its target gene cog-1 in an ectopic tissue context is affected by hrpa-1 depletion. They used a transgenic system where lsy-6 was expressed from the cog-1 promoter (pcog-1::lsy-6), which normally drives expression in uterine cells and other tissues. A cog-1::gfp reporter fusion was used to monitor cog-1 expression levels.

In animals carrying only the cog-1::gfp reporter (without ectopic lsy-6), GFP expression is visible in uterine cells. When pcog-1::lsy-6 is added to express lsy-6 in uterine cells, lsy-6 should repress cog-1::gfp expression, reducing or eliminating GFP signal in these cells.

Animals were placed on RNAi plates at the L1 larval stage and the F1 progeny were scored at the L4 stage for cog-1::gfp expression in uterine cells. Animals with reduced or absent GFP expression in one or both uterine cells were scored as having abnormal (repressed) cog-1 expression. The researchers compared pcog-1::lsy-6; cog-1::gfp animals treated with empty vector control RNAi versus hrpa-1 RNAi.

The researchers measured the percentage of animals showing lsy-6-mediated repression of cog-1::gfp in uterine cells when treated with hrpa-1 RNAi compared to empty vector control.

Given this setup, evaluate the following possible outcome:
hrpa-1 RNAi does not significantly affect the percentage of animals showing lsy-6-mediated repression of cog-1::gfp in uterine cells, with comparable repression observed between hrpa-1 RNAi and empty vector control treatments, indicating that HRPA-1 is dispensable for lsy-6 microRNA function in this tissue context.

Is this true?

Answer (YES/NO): NO